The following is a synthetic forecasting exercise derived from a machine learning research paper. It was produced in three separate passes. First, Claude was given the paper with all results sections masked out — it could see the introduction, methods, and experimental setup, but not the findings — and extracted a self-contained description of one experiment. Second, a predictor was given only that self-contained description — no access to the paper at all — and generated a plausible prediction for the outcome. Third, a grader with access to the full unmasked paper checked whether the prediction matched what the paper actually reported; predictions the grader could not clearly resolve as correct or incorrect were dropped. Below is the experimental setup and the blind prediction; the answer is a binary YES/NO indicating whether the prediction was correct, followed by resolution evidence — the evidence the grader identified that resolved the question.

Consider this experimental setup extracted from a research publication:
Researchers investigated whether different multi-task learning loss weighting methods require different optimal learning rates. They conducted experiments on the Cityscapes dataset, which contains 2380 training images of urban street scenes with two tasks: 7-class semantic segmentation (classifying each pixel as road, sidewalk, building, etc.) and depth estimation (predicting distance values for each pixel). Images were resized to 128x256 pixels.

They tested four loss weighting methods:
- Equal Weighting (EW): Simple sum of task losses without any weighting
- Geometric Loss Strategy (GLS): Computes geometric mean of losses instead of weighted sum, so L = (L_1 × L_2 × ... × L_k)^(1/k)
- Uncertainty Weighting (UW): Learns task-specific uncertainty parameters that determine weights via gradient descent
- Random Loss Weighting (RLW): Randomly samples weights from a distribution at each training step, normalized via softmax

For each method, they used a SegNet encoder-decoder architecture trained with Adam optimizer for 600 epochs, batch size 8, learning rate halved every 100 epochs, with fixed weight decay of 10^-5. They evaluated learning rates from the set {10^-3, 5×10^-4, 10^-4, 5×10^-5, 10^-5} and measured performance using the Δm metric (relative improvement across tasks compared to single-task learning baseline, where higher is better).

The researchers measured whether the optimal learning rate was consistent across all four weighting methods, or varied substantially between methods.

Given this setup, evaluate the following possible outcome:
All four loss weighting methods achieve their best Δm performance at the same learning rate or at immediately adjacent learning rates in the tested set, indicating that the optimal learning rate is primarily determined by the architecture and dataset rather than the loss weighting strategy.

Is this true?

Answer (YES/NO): NO